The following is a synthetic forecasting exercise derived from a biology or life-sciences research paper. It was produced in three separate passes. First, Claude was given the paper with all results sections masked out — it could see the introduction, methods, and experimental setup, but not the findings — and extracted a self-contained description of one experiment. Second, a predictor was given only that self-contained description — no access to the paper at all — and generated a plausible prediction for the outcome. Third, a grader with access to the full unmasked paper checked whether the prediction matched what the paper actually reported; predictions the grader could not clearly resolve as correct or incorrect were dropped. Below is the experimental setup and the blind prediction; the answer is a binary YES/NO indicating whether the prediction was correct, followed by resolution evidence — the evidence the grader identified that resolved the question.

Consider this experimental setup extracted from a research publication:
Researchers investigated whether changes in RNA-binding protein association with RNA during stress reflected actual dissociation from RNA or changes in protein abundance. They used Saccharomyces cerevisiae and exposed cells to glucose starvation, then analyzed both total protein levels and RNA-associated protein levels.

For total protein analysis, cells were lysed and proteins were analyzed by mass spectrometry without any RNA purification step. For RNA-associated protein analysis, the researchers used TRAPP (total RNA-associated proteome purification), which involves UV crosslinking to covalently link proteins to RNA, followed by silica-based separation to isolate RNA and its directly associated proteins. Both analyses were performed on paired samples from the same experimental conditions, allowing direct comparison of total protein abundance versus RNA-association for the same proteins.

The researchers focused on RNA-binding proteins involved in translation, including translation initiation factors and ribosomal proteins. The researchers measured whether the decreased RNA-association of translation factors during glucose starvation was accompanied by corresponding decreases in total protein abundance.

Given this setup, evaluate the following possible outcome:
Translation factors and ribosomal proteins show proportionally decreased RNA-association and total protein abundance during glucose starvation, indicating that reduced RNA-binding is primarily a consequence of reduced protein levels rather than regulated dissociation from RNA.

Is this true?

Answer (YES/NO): NO